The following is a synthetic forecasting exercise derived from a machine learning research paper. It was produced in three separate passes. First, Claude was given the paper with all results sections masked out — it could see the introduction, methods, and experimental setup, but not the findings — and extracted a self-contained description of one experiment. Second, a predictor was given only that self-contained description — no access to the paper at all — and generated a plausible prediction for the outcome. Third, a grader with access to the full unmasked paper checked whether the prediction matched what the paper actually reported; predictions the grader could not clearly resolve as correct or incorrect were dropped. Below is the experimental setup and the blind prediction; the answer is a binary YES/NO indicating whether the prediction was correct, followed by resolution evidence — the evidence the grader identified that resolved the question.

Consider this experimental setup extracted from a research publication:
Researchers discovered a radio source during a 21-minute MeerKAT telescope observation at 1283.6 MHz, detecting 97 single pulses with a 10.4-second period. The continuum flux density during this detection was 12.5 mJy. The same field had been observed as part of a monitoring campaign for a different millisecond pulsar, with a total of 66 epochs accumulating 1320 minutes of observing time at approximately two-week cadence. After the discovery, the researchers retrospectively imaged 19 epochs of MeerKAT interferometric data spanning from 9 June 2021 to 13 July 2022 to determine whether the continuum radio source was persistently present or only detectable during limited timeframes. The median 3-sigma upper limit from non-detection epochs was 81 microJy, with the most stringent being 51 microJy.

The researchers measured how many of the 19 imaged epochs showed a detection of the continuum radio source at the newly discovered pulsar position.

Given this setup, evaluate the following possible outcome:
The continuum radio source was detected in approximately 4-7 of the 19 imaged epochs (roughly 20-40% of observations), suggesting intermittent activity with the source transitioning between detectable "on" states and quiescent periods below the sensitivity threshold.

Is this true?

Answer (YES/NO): NO